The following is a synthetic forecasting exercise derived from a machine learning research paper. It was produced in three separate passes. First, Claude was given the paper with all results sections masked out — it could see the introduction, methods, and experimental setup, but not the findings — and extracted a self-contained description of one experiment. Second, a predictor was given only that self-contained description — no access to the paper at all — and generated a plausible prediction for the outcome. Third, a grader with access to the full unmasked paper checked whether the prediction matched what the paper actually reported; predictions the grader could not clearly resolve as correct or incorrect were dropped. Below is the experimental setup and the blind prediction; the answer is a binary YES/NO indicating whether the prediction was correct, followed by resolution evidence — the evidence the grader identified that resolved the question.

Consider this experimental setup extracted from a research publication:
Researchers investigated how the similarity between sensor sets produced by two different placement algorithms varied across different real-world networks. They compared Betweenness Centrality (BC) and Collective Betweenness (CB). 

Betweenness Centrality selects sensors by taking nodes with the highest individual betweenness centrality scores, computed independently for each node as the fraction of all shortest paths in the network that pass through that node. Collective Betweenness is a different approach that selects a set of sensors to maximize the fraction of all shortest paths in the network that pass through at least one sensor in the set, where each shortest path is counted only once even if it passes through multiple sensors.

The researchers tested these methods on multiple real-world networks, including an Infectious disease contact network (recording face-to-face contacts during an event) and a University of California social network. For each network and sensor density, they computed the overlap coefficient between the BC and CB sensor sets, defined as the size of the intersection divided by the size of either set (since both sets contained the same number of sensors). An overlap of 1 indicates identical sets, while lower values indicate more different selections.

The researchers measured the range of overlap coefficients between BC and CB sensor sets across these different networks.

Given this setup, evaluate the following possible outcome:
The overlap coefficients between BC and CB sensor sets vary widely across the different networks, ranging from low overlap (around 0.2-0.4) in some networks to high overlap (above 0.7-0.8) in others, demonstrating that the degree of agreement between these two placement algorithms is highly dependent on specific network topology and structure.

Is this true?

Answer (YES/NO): NO